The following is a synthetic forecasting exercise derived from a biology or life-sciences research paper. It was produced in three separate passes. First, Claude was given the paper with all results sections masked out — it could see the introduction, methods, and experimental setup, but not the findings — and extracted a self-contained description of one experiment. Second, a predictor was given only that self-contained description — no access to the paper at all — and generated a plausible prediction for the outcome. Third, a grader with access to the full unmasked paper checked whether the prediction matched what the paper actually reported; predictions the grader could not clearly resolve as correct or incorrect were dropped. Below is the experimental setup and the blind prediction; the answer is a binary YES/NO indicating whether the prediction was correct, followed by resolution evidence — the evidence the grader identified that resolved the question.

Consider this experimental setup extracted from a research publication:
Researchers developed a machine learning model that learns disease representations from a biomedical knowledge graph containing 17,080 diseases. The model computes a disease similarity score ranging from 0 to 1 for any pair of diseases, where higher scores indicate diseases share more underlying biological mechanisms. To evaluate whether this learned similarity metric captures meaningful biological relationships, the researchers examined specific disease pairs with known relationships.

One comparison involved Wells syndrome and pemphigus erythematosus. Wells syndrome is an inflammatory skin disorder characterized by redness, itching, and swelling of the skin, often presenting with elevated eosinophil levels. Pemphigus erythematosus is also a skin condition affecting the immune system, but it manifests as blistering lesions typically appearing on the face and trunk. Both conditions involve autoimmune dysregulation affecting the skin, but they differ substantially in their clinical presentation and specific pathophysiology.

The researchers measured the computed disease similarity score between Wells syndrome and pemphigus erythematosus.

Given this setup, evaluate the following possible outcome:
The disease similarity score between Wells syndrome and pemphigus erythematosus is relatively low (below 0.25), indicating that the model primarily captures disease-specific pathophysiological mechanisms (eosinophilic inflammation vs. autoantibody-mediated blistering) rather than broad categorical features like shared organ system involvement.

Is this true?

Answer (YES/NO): NO